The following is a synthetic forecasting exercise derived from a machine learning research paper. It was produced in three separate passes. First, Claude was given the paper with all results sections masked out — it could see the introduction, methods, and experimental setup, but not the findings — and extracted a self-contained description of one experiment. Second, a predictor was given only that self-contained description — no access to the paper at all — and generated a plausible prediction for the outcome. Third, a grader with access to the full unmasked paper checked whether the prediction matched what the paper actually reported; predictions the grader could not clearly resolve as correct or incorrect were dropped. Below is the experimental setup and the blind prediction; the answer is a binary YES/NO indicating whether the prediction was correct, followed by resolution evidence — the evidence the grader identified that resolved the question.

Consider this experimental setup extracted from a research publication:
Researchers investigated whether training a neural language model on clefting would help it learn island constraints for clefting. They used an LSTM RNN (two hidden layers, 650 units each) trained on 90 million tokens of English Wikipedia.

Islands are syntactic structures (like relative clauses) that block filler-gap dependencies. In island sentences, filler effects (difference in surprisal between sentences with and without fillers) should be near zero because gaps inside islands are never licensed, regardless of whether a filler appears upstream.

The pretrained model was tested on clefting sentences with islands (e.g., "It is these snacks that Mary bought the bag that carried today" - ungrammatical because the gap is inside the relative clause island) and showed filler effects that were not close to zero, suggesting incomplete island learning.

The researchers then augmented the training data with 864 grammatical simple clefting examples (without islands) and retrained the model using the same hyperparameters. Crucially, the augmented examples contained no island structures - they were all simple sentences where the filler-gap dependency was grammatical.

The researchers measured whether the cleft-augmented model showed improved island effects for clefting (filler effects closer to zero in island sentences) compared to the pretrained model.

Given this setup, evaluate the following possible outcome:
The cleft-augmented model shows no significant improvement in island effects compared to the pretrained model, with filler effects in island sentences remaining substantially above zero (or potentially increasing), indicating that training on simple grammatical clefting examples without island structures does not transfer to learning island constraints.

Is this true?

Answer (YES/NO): NO